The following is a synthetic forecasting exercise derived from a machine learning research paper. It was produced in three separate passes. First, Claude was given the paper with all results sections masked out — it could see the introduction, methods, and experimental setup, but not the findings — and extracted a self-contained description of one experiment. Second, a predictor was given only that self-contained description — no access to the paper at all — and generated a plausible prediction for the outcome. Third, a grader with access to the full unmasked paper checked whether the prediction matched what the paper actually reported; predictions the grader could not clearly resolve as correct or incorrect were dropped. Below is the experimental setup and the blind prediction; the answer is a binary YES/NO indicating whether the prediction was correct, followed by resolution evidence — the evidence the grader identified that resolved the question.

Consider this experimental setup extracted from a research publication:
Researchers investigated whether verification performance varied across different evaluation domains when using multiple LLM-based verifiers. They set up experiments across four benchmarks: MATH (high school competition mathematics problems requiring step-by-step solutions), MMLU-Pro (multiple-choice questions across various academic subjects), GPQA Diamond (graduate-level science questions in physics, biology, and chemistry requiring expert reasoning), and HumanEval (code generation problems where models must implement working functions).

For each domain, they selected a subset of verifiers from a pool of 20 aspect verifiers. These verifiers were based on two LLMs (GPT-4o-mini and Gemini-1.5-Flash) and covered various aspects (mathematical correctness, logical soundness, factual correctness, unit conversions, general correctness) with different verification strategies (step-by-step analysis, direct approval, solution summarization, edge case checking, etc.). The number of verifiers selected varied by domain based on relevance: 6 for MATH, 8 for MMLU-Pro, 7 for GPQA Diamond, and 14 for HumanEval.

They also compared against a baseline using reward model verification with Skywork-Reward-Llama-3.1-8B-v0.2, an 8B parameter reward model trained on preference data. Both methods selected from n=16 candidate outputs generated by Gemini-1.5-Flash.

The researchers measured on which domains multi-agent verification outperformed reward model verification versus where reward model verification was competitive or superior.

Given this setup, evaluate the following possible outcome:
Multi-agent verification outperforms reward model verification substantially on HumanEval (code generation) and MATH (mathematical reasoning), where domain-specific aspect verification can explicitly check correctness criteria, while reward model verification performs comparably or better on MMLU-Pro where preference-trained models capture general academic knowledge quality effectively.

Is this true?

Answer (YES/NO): NO